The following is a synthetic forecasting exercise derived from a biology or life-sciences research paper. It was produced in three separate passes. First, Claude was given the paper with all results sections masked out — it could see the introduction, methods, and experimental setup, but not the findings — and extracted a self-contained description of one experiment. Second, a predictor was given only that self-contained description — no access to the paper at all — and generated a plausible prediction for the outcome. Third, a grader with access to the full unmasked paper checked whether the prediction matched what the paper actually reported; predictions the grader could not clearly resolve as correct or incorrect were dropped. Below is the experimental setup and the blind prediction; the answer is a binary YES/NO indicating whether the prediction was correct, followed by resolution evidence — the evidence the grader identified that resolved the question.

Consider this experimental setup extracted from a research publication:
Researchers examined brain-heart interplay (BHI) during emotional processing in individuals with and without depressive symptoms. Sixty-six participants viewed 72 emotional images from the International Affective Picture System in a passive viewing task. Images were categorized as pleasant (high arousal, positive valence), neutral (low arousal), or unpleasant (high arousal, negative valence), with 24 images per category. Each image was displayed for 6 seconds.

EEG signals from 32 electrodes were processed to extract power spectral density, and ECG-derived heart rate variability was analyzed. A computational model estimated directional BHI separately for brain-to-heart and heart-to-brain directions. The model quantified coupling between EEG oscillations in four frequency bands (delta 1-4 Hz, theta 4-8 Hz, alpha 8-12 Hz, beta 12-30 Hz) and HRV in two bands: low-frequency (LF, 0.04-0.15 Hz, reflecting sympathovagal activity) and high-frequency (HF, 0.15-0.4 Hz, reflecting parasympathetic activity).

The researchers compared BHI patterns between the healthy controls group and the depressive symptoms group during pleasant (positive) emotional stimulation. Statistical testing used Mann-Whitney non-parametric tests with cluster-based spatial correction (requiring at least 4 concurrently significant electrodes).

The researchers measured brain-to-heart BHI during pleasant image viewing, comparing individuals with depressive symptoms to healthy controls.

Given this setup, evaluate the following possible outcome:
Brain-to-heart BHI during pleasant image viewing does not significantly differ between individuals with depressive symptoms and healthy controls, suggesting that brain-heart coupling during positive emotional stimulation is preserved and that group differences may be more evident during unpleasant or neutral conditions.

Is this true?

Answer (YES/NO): YES